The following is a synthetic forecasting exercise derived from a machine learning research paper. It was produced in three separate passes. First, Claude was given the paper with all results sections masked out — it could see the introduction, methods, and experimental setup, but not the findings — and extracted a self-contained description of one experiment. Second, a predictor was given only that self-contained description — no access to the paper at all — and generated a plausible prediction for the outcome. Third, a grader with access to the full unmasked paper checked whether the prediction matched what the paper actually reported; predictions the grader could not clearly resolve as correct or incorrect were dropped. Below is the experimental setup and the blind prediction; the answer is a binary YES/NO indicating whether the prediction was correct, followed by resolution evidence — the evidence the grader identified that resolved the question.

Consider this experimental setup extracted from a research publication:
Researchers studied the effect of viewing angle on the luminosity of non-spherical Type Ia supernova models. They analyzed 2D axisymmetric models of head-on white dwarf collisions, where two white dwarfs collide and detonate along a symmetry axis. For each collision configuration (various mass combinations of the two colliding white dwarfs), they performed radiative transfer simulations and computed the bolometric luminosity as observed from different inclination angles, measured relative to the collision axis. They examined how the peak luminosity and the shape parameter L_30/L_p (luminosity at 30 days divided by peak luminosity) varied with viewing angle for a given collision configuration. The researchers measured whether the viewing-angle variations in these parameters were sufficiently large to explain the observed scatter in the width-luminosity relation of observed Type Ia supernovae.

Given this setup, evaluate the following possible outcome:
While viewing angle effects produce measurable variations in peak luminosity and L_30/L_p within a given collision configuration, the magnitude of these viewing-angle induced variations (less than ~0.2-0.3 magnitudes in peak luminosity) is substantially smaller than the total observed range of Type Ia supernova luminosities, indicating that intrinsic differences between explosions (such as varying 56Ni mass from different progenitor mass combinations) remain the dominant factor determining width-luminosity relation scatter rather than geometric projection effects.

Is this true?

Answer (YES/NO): NO